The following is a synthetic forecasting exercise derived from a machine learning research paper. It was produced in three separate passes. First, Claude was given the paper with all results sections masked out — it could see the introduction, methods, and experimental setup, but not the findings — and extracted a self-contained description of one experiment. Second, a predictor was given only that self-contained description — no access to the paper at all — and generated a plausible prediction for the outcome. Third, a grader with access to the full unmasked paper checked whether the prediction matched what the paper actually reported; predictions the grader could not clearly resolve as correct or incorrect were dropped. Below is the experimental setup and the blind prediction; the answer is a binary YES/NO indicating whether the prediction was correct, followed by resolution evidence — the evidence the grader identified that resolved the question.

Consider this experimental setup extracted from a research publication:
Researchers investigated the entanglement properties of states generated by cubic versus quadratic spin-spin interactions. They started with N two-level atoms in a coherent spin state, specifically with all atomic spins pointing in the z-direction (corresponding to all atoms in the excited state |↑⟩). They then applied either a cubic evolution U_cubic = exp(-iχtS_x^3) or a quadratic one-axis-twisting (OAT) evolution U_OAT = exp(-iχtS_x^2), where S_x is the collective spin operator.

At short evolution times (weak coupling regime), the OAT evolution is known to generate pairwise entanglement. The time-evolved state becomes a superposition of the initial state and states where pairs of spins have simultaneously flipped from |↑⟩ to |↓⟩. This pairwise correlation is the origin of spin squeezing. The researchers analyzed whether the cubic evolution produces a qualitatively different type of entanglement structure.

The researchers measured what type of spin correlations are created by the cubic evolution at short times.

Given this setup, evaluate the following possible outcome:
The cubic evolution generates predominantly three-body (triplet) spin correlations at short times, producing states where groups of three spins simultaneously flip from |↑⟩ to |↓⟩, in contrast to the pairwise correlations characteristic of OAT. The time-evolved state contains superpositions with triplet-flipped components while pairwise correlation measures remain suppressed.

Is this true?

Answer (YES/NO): YES